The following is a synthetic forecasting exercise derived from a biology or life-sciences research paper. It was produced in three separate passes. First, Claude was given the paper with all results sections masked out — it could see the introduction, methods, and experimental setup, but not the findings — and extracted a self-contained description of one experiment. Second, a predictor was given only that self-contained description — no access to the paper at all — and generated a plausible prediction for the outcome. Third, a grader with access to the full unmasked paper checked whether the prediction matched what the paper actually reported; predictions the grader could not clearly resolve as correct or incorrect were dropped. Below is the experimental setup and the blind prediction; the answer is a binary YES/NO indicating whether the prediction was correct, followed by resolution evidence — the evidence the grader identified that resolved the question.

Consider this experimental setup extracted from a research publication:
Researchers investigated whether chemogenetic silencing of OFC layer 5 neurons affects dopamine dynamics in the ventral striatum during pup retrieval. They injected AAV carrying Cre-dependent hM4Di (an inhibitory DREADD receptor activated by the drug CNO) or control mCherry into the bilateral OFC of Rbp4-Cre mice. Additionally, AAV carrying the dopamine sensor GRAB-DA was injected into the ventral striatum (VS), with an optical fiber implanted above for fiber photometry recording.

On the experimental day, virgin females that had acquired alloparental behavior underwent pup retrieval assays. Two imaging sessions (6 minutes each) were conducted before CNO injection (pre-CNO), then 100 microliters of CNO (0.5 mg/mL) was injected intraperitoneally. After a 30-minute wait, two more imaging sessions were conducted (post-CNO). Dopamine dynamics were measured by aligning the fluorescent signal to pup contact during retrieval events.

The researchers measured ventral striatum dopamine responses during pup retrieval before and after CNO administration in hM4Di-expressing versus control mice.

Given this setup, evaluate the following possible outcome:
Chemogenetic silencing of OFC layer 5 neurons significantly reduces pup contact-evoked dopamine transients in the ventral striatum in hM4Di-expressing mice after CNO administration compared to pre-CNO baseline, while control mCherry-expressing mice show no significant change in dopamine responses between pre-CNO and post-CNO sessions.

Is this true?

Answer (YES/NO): NO